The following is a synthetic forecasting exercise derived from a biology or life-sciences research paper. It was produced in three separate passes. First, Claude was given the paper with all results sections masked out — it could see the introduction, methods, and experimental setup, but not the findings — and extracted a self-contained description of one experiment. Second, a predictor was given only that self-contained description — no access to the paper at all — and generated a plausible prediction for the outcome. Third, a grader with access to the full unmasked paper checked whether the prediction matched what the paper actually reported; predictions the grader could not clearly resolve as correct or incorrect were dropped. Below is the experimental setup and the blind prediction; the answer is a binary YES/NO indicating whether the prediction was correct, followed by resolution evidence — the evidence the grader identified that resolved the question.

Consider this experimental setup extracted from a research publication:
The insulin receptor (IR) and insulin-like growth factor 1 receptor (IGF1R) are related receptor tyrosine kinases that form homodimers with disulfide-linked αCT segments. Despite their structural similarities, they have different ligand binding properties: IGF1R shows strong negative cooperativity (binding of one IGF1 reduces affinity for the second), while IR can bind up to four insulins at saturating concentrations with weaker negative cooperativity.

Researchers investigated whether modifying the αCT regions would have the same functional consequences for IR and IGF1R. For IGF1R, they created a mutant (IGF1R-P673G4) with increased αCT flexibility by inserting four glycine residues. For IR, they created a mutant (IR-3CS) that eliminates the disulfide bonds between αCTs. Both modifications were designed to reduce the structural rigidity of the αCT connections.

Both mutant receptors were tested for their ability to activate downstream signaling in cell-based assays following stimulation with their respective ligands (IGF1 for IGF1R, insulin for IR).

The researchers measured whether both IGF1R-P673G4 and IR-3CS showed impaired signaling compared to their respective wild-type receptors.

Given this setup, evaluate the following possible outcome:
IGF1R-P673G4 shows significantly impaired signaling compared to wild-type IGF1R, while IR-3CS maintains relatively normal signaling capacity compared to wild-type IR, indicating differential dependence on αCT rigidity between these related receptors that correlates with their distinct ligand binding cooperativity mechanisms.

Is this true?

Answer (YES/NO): NO